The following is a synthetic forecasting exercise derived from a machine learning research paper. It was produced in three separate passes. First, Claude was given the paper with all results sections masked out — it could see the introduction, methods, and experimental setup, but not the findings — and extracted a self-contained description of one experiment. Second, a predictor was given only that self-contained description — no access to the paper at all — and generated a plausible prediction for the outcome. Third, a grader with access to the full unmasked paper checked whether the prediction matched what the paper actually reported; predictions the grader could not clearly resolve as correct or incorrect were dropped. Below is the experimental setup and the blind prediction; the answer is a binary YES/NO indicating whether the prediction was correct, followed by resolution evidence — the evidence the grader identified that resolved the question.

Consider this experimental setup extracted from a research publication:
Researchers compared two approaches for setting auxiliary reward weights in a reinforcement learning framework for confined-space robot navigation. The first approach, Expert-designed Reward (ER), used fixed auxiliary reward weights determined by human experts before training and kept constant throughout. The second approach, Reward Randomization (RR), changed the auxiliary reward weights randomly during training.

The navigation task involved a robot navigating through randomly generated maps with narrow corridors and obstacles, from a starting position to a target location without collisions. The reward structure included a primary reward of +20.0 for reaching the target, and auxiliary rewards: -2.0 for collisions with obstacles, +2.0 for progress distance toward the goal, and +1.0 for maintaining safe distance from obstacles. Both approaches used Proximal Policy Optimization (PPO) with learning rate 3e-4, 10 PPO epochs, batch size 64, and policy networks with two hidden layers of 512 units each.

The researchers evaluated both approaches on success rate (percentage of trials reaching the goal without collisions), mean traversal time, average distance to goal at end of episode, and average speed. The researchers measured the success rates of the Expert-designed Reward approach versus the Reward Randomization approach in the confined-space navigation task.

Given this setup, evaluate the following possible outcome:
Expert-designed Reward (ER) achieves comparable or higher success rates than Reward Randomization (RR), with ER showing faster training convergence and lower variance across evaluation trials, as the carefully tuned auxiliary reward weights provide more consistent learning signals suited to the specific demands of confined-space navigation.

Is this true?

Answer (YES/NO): YES